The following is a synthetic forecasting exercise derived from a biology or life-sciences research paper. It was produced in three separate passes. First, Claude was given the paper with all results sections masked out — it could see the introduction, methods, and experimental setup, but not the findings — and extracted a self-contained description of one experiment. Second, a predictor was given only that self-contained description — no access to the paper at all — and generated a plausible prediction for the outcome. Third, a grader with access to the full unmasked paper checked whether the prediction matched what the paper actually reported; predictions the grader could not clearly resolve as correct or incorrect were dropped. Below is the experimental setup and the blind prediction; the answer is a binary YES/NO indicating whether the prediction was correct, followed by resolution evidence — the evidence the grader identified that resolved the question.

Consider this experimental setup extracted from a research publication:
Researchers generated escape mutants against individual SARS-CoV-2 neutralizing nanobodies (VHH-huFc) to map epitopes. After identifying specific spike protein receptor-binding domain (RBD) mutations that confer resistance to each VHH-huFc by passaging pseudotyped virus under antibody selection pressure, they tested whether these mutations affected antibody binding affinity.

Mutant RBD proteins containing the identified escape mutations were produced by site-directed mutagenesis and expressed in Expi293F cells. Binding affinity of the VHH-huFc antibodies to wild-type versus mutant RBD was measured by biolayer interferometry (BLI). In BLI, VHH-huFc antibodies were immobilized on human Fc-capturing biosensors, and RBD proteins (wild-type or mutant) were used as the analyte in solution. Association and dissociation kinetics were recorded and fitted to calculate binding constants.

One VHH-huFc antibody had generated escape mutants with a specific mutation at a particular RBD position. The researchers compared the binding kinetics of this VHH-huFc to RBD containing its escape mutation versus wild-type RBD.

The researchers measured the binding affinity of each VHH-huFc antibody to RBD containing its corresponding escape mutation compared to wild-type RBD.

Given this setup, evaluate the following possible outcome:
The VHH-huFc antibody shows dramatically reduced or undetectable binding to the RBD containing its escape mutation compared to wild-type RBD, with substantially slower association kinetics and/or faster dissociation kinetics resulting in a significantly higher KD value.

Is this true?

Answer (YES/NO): YES